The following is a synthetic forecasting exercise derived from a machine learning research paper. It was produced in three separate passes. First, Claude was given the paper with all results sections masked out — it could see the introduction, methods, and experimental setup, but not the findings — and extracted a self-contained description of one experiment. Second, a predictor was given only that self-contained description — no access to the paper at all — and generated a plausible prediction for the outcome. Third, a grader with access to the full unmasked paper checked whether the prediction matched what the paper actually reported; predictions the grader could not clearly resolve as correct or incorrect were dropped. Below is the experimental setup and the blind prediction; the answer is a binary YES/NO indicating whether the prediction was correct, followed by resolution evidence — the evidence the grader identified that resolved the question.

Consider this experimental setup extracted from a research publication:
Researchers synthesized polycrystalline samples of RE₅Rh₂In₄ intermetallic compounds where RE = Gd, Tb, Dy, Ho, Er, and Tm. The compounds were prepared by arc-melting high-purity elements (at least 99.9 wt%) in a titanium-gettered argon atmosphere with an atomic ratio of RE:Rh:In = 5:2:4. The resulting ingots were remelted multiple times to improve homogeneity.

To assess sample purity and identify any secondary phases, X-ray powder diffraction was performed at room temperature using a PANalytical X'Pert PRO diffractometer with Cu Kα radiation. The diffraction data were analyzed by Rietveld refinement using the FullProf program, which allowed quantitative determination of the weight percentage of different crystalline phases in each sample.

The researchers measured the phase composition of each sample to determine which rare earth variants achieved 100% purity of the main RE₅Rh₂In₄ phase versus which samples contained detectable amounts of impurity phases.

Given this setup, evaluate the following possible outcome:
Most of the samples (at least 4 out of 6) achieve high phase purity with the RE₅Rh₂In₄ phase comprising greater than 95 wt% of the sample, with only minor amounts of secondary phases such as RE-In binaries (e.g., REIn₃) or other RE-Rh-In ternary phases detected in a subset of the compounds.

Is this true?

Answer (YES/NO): NO